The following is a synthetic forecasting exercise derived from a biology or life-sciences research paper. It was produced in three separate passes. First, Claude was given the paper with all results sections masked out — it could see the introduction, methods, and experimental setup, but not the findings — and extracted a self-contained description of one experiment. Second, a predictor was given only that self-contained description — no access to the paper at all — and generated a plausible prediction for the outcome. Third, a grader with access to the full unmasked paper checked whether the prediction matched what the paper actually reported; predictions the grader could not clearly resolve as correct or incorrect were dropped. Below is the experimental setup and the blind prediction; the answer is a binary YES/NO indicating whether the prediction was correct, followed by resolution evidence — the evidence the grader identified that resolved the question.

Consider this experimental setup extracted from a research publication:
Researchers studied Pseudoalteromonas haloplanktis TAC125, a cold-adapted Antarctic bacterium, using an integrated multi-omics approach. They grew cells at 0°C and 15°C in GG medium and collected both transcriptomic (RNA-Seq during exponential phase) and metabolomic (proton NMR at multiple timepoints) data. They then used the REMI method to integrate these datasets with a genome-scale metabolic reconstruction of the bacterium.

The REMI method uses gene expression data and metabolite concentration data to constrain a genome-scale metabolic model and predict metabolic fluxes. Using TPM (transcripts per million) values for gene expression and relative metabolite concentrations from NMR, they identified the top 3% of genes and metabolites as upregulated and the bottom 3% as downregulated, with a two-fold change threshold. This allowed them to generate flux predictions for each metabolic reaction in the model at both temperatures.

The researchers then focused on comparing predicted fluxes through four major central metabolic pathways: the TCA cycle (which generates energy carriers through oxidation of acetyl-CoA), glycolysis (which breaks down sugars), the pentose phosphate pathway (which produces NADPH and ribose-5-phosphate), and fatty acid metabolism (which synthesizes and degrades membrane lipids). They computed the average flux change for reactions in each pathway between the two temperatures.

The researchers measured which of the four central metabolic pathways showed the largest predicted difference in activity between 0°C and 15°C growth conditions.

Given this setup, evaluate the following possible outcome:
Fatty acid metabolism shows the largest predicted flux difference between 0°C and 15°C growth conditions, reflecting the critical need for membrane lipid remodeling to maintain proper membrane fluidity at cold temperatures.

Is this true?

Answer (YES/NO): YES